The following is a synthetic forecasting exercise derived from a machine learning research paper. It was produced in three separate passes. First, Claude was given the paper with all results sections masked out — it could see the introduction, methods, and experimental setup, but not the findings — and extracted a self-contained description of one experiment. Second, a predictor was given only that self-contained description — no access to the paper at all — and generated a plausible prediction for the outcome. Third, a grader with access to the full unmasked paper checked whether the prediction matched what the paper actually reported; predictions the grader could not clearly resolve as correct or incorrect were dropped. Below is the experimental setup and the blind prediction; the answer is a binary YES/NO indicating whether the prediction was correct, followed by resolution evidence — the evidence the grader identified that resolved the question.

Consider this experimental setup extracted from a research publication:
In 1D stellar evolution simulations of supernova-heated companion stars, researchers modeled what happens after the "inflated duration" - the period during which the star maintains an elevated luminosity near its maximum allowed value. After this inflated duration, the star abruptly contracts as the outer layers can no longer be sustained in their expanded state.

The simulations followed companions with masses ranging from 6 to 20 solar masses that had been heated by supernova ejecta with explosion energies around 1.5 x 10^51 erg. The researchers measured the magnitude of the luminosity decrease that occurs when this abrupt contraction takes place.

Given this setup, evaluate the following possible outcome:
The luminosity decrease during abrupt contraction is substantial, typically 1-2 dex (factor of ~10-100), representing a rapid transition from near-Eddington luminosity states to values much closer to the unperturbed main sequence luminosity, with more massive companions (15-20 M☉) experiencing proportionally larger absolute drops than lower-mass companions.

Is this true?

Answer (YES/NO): NO